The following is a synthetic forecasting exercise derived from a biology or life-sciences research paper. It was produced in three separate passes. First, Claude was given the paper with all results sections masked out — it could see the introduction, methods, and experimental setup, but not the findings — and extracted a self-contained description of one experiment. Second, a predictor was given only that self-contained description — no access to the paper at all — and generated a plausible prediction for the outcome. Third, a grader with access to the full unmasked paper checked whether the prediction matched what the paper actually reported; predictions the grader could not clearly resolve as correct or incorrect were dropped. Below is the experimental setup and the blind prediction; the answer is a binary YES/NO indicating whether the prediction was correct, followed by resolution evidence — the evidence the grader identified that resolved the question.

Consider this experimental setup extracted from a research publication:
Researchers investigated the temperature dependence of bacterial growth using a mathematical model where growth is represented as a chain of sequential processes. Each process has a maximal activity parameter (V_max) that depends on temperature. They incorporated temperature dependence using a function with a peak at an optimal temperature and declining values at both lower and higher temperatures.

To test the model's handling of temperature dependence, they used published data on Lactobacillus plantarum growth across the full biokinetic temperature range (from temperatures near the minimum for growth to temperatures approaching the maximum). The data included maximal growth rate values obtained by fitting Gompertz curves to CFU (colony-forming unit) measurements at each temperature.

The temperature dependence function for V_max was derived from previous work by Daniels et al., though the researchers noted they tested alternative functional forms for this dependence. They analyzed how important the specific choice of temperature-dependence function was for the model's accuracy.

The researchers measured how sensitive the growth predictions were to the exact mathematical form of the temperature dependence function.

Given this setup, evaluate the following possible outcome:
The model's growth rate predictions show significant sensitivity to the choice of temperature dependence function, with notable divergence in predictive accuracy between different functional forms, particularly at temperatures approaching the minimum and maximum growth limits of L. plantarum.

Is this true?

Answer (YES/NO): NO